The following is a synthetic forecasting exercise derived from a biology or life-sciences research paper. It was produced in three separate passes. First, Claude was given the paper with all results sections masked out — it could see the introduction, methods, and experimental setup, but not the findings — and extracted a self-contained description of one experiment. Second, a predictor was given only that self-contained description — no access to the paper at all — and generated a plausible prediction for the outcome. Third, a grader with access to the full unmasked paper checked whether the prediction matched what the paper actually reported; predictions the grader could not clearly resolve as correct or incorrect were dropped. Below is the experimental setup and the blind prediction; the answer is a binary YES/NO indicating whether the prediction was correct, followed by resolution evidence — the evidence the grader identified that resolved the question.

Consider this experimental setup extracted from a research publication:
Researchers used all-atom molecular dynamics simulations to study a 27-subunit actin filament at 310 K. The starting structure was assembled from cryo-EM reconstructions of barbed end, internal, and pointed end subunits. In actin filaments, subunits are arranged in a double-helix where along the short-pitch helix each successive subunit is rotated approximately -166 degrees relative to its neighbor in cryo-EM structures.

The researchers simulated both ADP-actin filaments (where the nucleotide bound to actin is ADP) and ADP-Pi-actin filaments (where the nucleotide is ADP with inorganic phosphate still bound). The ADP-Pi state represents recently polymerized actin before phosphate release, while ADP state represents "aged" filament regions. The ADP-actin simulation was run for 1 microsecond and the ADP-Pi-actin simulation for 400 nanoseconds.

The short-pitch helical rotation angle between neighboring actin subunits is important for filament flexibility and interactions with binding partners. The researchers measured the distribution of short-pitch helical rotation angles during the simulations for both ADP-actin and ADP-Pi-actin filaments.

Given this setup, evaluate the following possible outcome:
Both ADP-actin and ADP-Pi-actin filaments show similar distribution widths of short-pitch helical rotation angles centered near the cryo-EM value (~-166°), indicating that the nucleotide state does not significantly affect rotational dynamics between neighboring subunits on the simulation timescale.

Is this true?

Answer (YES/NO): NO